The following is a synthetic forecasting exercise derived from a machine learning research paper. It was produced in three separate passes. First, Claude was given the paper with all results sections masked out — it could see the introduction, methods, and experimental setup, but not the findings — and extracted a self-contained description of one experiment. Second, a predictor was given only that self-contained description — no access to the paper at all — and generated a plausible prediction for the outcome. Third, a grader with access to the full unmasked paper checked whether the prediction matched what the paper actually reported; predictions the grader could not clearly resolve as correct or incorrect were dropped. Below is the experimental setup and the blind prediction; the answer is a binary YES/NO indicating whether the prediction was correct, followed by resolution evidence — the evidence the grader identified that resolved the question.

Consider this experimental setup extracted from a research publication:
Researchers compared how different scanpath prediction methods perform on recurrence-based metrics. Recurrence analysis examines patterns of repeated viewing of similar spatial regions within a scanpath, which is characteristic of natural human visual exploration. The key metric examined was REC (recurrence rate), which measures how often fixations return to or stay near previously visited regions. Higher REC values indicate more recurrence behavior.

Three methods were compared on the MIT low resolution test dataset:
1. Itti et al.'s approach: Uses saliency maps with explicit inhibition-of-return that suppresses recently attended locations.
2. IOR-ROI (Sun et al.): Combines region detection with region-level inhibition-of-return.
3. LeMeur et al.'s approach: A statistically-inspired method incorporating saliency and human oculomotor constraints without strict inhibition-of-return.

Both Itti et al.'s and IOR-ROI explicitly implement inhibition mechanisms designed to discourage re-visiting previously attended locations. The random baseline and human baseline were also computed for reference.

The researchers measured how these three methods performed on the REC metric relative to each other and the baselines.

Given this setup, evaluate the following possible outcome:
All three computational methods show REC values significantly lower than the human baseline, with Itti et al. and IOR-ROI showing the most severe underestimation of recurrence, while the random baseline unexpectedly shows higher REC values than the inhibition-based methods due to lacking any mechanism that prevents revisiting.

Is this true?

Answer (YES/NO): NO